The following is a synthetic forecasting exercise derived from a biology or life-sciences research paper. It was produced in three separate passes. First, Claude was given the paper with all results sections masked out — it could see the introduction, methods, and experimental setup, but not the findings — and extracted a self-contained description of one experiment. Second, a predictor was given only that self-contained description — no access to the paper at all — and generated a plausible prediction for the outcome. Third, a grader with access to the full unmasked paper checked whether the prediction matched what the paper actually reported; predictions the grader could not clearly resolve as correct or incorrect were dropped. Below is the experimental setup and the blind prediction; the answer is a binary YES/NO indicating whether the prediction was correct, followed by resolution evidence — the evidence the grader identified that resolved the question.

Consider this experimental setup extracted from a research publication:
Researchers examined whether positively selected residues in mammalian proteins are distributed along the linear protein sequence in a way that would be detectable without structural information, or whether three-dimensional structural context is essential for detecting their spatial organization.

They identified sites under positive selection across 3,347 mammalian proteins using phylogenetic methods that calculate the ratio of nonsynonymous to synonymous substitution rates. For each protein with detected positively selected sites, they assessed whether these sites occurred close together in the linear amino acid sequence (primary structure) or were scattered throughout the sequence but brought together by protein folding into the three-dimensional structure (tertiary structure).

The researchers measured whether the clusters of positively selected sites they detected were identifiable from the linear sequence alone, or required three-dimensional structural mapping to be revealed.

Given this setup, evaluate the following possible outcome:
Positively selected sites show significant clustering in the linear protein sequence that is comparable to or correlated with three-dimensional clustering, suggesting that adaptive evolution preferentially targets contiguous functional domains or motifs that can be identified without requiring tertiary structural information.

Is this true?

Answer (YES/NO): NO